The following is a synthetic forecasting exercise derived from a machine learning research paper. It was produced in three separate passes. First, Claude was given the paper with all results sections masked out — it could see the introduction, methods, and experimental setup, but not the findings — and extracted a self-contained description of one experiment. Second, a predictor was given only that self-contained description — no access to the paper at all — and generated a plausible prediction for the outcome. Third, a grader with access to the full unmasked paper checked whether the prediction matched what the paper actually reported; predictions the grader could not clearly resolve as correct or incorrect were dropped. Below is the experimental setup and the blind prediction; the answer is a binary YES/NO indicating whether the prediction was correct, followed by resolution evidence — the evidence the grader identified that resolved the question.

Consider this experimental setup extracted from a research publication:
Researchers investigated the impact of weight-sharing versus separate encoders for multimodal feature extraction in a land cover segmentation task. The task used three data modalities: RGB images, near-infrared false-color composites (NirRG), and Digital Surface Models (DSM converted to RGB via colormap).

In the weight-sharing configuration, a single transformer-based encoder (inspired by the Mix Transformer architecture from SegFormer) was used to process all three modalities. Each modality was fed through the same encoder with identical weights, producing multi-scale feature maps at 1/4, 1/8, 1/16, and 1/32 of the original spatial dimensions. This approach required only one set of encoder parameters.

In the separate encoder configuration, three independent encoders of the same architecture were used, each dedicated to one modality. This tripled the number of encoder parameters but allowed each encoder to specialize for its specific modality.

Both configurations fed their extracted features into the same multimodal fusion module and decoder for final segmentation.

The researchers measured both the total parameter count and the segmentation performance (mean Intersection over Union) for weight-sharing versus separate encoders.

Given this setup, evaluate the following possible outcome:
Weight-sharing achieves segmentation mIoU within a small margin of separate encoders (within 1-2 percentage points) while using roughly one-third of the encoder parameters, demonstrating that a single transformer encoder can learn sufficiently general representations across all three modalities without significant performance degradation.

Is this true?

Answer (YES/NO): YES